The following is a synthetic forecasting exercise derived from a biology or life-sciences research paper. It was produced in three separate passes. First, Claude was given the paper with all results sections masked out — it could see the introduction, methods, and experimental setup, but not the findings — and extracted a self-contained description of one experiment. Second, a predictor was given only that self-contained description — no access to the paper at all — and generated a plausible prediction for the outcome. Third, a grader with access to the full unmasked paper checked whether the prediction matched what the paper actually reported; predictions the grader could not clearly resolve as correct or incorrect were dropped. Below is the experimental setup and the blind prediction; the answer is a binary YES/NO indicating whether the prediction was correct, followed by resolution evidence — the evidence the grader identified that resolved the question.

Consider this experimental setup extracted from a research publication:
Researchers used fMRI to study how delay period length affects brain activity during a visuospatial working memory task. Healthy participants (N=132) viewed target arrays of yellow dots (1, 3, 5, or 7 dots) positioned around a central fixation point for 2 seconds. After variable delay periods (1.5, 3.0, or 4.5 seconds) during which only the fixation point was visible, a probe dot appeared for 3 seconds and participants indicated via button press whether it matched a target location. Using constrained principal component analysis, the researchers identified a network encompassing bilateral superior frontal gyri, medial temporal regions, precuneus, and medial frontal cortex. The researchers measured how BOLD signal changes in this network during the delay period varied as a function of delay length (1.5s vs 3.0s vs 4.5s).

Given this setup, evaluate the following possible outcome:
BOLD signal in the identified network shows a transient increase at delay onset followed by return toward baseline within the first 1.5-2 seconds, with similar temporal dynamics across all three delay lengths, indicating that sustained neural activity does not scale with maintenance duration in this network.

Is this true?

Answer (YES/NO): NO